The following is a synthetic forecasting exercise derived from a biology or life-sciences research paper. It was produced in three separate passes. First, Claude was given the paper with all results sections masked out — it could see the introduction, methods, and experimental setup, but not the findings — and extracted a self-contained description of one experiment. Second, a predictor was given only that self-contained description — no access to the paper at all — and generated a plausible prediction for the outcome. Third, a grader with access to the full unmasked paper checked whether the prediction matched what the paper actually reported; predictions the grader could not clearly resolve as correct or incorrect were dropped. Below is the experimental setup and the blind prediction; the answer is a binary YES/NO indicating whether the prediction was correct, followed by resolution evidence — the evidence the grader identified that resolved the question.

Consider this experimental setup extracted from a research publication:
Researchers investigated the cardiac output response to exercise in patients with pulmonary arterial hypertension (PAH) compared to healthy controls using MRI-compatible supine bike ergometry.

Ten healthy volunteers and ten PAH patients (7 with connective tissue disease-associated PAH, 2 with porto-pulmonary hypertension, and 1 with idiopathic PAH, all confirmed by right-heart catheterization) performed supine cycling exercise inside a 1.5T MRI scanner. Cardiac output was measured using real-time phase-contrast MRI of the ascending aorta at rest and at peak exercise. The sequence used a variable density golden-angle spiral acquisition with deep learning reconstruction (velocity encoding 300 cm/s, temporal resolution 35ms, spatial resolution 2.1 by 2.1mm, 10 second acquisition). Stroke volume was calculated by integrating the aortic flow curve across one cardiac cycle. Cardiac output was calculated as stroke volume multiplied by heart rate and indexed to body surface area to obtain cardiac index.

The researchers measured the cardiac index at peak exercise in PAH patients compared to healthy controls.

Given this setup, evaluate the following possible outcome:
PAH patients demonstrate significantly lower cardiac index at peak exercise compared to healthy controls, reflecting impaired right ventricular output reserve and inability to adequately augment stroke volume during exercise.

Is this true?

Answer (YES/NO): YES